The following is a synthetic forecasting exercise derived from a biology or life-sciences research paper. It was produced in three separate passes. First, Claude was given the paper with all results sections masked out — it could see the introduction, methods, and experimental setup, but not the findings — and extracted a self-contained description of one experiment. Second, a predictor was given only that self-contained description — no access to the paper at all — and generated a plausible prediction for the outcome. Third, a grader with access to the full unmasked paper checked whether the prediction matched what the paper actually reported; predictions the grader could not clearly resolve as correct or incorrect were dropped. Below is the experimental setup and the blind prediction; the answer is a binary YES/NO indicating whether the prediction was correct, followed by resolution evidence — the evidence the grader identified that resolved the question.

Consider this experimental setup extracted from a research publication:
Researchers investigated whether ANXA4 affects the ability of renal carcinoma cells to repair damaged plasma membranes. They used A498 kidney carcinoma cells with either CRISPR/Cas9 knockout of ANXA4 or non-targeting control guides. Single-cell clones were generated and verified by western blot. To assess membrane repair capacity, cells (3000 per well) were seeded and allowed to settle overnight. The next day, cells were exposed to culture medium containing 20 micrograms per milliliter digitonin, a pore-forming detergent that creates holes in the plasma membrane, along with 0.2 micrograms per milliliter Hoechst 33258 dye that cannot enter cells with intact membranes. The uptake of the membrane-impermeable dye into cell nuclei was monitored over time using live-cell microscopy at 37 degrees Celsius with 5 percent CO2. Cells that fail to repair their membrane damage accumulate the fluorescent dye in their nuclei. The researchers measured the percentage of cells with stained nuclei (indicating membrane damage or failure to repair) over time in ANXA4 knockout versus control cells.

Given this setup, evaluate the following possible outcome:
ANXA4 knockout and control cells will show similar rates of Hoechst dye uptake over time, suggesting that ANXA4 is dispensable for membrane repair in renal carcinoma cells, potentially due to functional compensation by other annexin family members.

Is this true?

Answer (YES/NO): NO